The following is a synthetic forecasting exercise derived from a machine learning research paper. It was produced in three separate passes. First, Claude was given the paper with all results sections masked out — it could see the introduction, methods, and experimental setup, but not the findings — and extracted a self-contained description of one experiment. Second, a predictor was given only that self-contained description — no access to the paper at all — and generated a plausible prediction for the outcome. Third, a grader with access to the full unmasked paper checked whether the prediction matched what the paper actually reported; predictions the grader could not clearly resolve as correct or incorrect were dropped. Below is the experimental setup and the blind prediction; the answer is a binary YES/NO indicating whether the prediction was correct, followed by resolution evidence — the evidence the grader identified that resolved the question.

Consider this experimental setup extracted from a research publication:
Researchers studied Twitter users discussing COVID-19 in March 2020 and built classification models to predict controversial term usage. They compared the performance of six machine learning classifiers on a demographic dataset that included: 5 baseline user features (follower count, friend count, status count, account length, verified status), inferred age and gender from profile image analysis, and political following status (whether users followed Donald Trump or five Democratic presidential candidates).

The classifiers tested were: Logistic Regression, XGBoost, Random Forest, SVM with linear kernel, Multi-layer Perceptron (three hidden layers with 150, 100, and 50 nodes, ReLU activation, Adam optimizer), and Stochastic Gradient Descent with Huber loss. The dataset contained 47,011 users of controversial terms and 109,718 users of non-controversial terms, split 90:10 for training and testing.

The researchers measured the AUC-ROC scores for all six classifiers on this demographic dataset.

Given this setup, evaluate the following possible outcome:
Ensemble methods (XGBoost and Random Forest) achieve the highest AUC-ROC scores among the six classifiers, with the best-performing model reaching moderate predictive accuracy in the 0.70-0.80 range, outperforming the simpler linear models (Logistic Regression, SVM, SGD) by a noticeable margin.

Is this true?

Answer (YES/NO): NO